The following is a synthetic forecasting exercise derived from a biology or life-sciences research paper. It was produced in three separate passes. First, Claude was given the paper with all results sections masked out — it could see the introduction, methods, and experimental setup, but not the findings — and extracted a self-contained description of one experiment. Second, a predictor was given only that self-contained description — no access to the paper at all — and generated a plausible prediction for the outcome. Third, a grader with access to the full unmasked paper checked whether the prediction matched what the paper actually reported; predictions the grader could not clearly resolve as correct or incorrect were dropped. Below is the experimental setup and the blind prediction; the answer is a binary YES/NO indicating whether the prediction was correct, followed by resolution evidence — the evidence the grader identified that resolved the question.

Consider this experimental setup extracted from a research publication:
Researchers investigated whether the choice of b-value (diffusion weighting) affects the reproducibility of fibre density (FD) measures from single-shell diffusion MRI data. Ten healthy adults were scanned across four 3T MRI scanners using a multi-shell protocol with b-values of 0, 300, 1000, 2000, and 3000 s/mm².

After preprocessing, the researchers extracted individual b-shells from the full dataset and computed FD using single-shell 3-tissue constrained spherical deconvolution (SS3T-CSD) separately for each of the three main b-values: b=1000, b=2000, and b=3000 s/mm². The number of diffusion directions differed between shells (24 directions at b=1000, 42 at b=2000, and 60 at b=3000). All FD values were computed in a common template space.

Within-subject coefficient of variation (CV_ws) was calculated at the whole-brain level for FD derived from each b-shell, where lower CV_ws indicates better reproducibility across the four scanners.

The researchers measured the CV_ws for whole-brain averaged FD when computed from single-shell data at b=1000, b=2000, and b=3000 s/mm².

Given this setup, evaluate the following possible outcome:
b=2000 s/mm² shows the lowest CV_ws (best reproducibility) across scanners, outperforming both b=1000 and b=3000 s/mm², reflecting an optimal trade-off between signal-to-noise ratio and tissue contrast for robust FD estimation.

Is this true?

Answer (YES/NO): NO